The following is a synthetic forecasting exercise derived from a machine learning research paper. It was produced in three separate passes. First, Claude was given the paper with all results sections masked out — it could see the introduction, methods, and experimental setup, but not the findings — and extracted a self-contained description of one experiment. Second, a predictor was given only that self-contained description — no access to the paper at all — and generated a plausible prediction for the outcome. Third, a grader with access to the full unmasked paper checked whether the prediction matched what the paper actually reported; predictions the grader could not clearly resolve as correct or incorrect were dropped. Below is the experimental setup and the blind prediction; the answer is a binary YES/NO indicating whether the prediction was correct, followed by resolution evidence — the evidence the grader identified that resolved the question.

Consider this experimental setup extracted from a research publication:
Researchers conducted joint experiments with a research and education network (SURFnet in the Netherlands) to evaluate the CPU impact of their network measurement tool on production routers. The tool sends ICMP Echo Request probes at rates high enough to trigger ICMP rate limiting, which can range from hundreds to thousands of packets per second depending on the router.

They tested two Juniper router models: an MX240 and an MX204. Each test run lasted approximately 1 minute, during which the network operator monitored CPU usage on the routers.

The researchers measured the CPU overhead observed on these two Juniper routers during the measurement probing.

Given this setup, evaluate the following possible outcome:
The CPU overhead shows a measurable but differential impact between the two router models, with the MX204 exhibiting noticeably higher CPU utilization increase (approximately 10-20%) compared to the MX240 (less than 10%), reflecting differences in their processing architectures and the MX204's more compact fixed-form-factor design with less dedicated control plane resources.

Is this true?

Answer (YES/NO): NO